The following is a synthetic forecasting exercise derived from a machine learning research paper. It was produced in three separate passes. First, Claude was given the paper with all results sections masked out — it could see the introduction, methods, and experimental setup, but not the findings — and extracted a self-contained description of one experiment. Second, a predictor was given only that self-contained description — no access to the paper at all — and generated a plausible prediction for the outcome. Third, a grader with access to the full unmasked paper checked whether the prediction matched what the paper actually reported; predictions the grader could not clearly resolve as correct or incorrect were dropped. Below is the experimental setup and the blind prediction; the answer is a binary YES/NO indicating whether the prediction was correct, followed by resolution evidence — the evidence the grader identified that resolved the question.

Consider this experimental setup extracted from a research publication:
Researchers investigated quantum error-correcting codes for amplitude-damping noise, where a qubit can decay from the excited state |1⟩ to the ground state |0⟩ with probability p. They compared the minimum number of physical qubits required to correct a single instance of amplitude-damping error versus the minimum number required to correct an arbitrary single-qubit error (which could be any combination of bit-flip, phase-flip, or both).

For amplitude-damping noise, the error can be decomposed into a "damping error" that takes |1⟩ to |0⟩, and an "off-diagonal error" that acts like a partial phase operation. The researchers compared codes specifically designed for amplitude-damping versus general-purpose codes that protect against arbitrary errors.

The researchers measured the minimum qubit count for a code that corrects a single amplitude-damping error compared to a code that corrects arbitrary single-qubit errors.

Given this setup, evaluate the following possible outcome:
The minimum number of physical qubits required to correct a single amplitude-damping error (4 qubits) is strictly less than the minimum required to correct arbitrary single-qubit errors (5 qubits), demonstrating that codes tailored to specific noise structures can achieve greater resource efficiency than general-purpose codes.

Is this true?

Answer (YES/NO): YES